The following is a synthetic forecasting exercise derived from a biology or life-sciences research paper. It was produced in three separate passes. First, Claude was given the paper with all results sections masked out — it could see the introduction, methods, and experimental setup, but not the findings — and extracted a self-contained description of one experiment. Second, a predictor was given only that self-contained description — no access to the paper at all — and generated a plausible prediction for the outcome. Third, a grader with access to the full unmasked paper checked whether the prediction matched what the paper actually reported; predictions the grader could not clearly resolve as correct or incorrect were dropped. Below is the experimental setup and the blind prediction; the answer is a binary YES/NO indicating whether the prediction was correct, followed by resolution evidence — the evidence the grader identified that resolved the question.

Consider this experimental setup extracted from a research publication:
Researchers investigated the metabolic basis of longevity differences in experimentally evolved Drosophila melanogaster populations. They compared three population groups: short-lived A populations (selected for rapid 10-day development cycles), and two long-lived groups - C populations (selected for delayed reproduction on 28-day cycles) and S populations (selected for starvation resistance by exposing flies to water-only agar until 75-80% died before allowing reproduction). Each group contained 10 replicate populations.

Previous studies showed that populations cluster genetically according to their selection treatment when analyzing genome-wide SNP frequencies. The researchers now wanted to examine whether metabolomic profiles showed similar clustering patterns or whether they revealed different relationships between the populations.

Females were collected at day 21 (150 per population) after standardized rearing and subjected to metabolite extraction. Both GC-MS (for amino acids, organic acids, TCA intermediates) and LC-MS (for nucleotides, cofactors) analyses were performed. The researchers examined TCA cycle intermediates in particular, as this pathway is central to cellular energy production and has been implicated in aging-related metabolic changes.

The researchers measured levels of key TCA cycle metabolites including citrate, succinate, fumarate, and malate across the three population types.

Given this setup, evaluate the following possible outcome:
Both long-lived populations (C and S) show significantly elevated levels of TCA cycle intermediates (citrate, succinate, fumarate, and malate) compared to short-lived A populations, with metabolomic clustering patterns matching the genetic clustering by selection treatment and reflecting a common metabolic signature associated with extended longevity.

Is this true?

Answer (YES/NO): NO